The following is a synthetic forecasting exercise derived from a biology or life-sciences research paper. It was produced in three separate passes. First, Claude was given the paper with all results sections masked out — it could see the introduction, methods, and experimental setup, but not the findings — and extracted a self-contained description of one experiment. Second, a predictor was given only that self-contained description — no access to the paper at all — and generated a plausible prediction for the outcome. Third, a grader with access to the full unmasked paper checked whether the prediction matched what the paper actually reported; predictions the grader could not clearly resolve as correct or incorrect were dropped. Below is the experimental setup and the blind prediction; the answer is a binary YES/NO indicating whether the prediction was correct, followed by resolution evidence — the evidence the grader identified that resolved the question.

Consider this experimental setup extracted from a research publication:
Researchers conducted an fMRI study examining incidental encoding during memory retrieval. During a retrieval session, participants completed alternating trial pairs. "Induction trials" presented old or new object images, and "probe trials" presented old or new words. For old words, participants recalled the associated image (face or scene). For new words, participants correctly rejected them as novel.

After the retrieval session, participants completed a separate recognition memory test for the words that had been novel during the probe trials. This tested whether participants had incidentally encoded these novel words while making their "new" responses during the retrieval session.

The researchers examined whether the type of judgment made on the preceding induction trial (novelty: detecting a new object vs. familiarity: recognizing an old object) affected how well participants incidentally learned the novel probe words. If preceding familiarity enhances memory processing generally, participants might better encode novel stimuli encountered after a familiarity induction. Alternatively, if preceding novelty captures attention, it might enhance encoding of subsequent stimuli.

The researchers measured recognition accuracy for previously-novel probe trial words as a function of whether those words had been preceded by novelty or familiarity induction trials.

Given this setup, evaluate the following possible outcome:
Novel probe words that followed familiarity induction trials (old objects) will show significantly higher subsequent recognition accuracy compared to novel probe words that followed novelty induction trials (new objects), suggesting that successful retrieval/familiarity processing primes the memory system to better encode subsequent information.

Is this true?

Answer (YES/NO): NO